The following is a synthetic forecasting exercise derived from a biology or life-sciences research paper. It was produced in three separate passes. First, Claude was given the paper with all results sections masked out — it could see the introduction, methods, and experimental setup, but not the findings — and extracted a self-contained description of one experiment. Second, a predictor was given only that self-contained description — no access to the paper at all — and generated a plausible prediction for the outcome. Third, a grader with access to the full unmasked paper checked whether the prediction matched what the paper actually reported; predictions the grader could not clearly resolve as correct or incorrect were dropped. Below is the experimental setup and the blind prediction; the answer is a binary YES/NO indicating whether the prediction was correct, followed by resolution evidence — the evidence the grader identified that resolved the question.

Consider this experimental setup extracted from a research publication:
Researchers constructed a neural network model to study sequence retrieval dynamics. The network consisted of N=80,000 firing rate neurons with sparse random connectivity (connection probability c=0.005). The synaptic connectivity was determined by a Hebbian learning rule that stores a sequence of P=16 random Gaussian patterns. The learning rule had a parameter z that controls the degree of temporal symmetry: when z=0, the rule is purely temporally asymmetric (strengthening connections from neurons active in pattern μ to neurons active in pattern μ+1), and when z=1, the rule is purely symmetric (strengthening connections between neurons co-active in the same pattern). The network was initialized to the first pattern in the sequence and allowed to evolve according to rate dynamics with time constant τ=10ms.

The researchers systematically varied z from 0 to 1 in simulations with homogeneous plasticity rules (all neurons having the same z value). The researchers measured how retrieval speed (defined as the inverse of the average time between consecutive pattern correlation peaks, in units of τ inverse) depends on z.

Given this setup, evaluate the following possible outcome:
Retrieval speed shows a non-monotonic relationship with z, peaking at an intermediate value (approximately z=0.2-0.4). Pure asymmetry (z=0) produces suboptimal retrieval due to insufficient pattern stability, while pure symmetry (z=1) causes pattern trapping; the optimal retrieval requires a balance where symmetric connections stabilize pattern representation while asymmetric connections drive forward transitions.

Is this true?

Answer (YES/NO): NO